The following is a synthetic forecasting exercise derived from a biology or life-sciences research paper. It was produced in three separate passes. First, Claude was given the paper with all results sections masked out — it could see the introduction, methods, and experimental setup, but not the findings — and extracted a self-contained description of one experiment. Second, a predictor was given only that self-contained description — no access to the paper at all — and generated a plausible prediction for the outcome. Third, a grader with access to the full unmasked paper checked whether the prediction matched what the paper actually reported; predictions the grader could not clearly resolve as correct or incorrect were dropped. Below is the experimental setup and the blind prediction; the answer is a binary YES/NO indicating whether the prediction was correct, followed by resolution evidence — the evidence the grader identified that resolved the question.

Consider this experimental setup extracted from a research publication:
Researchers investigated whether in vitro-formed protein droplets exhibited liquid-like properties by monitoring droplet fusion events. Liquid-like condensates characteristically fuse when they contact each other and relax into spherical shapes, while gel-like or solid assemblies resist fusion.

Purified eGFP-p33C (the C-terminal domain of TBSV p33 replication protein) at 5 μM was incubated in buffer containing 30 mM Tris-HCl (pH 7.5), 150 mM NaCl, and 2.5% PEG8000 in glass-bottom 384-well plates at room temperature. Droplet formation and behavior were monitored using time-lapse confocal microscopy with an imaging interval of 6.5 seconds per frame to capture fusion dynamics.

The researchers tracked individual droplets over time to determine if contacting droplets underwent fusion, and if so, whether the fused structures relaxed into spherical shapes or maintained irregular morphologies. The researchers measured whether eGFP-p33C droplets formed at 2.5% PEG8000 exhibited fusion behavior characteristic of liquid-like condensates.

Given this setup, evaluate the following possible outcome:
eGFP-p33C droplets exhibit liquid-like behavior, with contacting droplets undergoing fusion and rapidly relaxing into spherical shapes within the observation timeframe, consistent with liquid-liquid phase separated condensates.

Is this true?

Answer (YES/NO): NO